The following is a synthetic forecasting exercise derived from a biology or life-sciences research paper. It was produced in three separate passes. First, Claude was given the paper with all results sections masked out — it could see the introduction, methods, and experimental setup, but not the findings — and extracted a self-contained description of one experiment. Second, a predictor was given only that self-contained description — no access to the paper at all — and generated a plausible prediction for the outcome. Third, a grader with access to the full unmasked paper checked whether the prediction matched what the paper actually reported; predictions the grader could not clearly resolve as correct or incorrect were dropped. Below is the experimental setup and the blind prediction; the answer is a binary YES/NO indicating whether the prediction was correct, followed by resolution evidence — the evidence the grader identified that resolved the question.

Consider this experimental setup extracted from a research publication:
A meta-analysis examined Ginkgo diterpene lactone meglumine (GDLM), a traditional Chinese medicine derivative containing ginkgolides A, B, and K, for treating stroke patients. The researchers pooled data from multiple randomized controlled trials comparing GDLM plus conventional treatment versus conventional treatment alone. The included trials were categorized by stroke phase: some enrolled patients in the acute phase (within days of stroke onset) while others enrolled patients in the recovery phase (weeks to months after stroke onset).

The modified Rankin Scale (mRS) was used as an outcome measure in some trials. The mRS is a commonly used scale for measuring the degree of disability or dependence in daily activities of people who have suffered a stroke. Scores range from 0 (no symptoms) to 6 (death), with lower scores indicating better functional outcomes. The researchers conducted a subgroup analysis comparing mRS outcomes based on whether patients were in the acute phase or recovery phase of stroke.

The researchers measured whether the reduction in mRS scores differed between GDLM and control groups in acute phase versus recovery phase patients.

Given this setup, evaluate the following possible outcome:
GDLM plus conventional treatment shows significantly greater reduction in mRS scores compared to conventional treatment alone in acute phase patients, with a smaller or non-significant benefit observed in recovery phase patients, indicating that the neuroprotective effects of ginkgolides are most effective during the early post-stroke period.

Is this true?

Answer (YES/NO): YES